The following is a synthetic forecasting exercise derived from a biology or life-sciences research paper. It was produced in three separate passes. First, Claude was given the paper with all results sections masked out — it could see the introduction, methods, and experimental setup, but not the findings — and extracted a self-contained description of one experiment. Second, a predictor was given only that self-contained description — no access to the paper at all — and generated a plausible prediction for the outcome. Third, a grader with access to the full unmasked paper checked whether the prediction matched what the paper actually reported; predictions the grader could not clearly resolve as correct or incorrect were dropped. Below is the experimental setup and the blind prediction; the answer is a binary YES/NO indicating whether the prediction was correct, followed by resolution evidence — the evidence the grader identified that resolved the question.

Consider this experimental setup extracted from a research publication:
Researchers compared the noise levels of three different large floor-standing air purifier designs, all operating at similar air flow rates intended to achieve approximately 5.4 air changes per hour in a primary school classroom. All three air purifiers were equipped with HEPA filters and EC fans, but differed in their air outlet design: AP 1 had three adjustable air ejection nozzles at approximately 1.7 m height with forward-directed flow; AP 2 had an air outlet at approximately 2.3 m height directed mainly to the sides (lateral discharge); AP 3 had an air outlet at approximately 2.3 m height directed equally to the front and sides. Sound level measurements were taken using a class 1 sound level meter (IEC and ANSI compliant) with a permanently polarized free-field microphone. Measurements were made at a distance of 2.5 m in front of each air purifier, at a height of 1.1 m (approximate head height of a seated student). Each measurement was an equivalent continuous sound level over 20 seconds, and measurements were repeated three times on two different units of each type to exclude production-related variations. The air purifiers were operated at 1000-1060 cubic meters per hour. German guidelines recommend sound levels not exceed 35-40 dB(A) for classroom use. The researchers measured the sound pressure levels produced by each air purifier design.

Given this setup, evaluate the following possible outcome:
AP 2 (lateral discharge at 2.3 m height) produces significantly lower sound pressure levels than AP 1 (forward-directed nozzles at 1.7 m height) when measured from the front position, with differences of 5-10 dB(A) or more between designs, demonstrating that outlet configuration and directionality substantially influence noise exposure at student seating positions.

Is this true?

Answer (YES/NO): NO